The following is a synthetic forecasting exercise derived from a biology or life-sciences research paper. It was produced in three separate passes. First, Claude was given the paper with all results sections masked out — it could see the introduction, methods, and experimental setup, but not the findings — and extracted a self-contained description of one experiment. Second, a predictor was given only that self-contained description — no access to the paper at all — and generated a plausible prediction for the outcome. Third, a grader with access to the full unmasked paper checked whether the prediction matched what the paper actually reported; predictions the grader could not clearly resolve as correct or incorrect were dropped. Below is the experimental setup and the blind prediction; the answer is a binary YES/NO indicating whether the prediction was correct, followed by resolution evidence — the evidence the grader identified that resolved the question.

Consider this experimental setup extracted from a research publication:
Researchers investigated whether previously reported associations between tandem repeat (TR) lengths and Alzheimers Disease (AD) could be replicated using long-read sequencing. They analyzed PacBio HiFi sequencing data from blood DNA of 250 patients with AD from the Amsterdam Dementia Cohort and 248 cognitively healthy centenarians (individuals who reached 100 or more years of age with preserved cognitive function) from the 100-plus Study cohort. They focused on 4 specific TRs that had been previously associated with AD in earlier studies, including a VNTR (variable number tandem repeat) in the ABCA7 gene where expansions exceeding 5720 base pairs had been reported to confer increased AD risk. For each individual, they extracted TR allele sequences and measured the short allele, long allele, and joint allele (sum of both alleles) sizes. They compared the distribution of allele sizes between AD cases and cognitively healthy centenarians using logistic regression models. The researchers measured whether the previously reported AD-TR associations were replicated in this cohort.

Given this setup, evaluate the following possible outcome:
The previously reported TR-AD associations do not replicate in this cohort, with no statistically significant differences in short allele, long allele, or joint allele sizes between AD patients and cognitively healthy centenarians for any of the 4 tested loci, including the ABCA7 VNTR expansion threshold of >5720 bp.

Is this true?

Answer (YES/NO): NO